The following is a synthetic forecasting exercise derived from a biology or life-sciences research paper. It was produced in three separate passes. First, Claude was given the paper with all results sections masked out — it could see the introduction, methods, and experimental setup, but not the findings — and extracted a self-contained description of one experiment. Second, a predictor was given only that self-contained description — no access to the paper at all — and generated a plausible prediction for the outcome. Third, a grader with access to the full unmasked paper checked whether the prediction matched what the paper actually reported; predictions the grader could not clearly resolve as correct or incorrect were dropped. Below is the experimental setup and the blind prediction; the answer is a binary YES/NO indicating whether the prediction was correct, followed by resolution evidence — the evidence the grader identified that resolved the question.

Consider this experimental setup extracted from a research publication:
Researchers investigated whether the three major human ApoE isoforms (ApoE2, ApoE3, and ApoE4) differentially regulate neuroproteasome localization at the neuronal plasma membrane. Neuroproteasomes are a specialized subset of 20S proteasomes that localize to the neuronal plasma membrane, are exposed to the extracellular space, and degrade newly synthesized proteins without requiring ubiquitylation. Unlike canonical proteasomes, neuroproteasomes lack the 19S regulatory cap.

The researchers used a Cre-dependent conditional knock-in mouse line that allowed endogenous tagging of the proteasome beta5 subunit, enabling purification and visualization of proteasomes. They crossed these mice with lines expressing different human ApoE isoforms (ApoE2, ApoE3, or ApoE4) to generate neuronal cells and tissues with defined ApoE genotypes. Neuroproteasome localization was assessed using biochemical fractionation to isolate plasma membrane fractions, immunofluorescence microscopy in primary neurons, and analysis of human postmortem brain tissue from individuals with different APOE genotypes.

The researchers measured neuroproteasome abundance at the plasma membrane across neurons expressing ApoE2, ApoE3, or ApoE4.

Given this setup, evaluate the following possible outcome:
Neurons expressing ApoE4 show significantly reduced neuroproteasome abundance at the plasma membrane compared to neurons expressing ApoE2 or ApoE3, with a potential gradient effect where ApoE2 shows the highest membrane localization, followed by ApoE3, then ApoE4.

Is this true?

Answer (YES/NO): YES